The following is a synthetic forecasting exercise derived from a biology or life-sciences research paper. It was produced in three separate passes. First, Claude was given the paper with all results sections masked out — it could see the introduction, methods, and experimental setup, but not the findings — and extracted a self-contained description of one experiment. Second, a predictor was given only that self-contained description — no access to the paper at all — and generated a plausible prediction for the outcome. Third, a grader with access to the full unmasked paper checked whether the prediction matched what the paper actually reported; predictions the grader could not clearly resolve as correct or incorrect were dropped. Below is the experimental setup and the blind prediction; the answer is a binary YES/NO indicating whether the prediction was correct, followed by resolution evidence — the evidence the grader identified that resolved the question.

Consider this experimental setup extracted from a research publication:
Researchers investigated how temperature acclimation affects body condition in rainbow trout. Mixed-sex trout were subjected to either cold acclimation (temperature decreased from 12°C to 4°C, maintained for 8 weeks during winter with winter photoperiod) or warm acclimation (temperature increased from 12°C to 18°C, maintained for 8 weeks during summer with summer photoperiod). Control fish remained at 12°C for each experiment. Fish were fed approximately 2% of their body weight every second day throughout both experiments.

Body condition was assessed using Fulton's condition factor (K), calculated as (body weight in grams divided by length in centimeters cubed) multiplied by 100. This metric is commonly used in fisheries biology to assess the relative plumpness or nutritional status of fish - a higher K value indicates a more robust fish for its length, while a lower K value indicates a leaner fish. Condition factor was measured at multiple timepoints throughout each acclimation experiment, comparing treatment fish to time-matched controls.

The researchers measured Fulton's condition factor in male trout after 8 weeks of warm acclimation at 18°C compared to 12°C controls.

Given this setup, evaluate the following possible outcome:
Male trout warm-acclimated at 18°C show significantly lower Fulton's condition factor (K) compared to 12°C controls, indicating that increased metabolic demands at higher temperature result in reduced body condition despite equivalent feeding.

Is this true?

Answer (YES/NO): NO